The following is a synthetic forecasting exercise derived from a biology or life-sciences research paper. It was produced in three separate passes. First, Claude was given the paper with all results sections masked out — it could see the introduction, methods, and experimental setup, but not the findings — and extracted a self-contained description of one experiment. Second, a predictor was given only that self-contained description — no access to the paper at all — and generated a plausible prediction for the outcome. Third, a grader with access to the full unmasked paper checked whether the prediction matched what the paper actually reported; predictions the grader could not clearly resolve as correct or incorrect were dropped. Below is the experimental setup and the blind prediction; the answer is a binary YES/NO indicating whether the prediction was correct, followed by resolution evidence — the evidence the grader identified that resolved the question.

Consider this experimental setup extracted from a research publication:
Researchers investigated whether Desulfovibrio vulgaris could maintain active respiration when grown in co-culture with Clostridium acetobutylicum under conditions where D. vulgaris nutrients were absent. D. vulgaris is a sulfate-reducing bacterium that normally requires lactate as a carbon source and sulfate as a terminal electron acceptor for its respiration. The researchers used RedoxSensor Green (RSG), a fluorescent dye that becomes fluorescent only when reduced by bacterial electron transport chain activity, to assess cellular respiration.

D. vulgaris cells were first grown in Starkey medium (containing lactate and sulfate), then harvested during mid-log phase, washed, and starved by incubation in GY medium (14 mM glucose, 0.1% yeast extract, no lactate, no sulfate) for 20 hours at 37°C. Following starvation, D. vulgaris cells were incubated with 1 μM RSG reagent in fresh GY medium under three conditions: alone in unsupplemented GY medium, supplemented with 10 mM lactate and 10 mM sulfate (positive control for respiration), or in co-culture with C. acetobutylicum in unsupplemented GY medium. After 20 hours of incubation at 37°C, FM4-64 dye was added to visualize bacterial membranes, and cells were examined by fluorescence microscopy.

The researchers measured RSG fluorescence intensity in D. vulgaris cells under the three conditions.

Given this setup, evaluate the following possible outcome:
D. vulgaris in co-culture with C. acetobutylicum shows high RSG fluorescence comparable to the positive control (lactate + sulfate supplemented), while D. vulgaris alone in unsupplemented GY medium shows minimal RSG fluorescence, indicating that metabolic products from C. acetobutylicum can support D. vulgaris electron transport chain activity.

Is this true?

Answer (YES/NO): YES